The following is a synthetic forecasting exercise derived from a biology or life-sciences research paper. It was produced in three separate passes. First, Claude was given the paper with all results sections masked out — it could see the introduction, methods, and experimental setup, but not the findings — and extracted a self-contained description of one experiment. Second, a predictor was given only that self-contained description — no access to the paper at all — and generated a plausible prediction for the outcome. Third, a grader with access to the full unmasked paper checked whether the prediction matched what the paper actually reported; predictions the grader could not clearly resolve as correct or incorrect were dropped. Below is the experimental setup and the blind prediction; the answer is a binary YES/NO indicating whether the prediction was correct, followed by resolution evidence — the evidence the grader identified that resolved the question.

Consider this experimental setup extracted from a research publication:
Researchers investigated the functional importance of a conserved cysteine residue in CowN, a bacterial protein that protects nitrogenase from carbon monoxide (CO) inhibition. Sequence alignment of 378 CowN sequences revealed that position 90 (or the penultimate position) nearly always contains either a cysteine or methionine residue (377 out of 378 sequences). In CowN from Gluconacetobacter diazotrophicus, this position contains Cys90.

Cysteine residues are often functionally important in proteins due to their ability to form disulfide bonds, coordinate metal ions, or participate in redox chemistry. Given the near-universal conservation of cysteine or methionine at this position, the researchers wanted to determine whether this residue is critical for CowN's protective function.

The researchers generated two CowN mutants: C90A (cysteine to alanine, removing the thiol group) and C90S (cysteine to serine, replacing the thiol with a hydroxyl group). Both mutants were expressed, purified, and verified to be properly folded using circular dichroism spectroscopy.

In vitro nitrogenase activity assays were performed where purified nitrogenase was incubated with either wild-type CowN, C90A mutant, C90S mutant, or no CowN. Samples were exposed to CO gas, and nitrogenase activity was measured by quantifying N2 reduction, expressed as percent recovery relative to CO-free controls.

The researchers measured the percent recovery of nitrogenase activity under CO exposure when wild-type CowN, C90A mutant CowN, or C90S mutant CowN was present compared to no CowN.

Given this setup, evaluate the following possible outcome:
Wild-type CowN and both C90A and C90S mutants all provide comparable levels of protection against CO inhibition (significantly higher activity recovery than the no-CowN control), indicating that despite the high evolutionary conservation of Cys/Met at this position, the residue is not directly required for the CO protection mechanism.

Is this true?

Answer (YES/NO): YES